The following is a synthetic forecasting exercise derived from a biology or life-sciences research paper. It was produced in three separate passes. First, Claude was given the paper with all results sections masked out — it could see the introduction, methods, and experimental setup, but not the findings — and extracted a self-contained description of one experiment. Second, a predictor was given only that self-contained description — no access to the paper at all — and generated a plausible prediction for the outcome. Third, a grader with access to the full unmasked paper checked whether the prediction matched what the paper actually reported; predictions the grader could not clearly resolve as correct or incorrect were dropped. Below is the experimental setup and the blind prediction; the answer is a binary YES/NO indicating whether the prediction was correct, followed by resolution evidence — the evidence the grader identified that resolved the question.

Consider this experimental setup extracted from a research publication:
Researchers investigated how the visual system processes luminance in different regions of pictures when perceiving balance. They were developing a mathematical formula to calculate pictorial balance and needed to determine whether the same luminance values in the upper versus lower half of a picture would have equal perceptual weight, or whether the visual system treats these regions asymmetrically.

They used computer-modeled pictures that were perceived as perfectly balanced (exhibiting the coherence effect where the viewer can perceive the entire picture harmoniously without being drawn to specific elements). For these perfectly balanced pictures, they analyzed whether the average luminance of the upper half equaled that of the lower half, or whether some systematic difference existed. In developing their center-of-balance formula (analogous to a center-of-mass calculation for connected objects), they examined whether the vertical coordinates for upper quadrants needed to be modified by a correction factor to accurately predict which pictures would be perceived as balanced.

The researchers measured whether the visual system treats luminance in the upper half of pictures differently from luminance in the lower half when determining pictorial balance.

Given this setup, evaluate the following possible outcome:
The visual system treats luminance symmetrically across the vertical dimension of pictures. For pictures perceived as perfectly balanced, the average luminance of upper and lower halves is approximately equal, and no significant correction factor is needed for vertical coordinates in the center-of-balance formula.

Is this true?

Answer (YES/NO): NO